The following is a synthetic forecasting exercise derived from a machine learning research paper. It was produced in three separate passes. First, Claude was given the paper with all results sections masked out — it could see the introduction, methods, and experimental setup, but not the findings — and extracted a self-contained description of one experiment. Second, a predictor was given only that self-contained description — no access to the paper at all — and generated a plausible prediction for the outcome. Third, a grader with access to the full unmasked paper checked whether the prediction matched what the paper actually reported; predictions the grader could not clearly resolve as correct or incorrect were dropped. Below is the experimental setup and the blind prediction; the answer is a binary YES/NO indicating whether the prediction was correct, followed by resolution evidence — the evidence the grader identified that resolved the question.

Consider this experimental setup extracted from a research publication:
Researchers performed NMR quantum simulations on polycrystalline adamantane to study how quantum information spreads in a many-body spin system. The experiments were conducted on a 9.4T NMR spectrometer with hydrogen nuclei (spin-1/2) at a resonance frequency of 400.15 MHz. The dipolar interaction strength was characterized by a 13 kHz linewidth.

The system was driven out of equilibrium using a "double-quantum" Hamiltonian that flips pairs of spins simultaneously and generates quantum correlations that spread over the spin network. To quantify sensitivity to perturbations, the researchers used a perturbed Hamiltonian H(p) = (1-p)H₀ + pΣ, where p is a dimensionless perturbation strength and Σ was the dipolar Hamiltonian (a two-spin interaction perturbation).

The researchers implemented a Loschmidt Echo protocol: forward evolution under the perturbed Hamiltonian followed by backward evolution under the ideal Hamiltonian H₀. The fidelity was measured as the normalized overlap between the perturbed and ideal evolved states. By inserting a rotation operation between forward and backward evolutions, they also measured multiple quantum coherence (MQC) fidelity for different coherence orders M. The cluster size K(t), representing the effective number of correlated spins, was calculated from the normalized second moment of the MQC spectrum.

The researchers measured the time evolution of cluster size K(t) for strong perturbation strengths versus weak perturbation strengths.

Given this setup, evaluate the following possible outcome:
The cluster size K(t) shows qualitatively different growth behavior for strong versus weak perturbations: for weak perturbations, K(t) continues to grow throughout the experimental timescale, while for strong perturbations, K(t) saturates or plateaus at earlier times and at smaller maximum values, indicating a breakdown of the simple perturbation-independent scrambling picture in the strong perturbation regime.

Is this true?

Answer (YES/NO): YES